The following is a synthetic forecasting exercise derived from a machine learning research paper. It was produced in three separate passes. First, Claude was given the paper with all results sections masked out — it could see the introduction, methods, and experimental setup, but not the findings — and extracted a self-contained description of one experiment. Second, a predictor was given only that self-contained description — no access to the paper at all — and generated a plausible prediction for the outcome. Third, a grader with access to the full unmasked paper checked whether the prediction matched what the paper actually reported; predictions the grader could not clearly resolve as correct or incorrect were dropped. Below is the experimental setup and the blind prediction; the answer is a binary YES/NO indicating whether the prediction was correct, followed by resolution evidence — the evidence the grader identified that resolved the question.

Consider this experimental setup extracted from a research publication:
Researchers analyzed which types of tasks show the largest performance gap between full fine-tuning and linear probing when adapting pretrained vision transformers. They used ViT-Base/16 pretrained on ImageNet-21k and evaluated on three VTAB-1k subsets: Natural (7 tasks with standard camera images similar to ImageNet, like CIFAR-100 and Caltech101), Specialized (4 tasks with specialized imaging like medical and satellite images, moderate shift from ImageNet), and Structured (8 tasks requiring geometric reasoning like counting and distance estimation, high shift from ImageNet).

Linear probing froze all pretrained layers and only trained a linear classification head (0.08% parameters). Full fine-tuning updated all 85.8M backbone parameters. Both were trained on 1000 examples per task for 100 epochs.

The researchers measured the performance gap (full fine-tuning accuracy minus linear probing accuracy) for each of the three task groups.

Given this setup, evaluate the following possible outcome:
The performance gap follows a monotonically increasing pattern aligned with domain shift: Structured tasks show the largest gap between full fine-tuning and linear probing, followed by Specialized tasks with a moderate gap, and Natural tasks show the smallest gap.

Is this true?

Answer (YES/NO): NO